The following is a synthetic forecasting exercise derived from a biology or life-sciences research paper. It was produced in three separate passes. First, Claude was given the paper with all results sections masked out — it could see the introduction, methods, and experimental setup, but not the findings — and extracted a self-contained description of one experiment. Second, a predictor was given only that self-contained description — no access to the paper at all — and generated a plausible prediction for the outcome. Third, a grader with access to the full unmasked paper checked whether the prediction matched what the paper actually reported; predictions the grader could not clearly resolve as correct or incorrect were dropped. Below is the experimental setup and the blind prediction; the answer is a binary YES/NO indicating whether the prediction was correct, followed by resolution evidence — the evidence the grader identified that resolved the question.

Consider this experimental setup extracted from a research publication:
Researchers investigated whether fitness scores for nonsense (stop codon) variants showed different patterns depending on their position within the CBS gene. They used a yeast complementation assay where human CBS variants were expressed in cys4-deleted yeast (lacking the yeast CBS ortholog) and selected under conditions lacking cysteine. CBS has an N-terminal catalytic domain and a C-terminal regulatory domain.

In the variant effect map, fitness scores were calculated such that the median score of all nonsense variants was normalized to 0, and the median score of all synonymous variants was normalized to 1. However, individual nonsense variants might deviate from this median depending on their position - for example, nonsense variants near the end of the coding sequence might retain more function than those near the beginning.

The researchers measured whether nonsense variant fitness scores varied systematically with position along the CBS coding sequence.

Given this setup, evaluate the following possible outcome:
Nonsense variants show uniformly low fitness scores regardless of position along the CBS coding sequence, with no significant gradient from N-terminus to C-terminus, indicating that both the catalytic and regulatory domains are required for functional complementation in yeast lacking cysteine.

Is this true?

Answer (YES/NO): NO